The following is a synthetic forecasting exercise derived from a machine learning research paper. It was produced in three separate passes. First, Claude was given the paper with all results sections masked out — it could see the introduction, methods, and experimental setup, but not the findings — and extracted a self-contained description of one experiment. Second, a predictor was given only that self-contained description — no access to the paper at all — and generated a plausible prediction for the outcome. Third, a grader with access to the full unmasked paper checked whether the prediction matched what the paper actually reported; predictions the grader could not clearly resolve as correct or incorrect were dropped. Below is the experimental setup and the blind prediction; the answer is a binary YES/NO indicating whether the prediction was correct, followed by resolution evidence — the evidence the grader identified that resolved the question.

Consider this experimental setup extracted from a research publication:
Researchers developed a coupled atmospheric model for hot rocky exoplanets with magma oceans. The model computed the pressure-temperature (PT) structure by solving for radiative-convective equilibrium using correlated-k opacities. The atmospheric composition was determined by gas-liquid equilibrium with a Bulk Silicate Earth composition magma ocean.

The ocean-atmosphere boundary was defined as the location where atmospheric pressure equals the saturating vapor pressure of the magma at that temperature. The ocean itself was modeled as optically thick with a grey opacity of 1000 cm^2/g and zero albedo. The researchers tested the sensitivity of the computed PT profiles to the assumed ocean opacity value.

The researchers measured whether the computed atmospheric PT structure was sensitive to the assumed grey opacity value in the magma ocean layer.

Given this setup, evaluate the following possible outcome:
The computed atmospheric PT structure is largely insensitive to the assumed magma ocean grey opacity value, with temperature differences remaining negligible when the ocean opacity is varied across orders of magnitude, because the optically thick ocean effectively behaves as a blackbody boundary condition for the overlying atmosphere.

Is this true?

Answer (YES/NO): YES